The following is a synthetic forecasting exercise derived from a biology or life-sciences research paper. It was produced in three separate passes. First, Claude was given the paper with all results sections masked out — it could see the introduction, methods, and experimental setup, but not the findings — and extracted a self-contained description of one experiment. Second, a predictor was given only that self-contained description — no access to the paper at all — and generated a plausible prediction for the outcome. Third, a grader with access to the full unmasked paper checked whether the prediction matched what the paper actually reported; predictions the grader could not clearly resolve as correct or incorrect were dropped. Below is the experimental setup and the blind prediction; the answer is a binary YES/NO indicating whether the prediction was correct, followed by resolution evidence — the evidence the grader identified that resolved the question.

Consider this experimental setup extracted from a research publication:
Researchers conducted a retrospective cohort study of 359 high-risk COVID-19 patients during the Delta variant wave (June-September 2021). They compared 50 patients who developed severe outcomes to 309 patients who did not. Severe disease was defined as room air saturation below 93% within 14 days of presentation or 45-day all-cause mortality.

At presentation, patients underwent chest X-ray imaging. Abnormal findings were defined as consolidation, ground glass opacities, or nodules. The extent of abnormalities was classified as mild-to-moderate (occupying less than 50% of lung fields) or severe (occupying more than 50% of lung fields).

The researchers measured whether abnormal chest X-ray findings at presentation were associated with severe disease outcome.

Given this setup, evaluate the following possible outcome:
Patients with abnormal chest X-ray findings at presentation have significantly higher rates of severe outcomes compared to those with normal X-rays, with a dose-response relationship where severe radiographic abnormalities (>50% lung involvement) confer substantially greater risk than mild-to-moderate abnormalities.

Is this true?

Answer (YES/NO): NO